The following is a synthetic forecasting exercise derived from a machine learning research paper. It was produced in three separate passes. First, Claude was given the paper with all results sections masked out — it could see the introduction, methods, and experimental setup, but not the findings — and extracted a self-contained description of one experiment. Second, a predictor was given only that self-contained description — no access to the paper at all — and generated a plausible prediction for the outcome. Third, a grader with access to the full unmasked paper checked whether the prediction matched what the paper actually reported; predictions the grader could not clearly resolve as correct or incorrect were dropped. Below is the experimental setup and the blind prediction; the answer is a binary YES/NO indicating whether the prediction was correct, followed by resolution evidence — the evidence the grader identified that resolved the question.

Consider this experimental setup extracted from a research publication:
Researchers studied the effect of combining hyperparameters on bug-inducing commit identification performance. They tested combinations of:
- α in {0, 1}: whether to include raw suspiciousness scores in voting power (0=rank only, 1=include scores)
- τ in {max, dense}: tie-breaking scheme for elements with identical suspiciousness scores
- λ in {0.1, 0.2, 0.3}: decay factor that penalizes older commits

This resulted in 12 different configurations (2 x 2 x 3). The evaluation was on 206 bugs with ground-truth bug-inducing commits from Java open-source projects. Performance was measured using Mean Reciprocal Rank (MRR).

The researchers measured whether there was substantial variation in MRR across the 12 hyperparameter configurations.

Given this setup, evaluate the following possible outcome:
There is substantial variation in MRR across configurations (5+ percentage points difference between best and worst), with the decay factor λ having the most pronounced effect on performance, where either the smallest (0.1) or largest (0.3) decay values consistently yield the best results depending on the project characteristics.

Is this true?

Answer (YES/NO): NO